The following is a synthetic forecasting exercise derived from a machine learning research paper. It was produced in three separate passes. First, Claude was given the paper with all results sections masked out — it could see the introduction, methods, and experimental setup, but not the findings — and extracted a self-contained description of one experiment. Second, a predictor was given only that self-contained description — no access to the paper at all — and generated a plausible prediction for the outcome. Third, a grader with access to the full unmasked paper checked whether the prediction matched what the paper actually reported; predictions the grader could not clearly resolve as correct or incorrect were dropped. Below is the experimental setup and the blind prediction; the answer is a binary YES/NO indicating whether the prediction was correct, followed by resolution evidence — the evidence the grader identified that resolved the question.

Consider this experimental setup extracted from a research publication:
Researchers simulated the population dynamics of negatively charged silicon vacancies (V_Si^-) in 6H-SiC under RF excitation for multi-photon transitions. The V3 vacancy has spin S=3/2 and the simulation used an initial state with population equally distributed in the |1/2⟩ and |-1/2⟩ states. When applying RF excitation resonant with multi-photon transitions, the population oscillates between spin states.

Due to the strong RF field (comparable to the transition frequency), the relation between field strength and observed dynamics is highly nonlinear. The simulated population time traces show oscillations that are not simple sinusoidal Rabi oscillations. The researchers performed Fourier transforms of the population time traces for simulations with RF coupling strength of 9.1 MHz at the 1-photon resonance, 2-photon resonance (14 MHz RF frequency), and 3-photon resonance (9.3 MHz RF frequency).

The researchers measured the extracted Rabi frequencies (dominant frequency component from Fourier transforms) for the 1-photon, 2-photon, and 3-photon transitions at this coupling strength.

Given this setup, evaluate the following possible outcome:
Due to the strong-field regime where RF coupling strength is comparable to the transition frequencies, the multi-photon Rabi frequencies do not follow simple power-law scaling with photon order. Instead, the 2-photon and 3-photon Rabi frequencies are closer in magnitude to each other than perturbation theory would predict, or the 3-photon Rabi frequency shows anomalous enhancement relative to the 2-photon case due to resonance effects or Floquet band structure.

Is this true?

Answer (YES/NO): YES